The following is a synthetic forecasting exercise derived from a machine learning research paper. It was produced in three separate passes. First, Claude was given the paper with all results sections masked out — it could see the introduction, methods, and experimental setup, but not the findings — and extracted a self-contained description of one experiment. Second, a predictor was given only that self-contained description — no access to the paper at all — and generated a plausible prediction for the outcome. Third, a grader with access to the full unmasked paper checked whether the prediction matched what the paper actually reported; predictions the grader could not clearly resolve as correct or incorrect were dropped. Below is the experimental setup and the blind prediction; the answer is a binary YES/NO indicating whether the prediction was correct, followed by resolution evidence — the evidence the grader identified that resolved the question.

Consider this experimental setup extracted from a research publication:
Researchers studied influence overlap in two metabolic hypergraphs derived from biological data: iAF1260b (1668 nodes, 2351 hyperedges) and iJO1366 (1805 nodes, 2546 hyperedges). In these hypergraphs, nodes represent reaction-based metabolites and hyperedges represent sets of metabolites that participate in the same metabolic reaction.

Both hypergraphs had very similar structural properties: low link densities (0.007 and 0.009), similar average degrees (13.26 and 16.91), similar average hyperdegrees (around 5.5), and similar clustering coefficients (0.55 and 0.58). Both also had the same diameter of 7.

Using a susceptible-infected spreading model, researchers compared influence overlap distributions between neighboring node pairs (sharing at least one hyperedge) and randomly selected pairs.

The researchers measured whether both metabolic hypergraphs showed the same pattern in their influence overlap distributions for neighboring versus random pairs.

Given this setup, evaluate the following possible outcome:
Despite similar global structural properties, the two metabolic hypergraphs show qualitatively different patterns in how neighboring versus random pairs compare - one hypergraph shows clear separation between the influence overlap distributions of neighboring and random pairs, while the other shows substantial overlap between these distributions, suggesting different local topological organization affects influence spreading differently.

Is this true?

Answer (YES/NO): NO